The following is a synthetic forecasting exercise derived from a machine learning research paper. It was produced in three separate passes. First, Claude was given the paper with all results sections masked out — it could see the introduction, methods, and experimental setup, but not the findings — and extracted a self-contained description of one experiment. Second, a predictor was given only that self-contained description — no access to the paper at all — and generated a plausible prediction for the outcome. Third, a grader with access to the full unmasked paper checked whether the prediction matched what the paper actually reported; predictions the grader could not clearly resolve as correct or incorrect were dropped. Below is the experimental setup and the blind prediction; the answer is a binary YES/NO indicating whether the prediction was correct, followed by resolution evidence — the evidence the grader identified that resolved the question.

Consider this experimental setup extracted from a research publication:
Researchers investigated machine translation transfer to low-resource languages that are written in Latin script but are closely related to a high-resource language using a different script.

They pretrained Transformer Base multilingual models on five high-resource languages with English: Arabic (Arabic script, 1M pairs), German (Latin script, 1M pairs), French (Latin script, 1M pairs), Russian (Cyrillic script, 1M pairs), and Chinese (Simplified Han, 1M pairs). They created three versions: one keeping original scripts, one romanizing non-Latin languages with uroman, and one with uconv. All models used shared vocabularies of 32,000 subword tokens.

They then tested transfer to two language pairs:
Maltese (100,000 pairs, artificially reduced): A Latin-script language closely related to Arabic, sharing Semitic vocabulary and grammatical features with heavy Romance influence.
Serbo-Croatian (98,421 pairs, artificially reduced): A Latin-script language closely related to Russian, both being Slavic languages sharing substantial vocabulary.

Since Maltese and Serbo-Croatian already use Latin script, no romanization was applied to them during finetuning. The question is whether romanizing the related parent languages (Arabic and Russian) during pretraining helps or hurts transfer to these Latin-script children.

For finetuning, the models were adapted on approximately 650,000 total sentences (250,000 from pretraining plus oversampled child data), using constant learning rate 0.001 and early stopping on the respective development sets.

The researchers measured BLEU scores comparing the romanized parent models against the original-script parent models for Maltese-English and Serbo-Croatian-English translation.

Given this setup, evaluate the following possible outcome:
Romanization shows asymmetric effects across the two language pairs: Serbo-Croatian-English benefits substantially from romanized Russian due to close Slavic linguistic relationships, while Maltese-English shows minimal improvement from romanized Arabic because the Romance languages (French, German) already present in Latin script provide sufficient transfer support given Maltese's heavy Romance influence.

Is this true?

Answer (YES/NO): NO